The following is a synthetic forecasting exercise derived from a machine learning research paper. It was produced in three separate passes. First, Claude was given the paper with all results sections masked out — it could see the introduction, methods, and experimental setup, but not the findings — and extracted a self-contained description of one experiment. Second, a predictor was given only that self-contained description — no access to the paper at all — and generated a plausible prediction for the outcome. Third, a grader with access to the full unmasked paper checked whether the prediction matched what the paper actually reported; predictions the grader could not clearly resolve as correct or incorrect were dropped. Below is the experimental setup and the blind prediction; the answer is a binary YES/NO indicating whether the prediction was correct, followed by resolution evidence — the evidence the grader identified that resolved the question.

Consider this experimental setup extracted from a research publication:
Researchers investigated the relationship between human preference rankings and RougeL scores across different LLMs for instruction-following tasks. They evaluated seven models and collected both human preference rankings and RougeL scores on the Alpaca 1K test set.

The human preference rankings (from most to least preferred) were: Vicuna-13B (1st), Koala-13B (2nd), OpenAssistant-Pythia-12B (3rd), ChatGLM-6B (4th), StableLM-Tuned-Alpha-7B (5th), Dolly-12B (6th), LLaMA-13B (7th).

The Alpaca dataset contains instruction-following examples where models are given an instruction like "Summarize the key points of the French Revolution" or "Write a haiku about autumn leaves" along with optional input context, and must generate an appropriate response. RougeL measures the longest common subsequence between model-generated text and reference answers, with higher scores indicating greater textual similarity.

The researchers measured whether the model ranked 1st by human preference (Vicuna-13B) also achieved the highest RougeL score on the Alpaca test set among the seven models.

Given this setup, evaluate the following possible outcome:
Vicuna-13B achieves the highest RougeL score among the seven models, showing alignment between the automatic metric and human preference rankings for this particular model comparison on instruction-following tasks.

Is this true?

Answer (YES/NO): YES